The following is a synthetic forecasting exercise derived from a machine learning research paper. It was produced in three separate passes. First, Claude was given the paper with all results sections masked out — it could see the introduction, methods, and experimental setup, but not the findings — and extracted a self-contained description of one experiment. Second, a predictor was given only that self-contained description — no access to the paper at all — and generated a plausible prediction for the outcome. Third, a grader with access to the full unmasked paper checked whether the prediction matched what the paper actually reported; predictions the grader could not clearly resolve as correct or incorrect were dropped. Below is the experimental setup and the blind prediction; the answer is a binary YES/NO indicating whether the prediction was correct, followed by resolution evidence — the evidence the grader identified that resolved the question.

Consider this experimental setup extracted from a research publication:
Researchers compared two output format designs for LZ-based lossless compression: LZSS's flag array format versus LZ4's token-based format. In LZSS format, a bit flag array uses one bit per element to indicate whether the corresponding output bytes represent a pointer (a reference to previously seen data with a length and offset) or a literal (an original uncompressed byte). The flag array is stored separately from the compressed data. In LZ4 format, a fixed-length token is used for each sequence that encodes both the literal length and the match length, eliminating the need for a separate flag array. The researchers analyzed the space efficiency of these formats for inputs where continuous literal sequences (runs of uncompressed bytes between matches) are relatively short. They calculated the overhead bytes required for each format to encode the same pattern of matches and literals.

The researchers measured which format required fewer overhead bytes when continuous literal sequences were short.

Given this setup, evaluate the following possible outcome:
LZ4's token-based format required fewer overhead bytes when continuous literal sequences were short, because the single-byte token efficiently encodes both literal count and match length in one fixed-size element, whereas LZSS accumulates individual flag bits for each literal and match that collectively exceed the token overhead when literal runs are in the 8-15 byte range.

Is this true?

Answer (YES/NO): NO